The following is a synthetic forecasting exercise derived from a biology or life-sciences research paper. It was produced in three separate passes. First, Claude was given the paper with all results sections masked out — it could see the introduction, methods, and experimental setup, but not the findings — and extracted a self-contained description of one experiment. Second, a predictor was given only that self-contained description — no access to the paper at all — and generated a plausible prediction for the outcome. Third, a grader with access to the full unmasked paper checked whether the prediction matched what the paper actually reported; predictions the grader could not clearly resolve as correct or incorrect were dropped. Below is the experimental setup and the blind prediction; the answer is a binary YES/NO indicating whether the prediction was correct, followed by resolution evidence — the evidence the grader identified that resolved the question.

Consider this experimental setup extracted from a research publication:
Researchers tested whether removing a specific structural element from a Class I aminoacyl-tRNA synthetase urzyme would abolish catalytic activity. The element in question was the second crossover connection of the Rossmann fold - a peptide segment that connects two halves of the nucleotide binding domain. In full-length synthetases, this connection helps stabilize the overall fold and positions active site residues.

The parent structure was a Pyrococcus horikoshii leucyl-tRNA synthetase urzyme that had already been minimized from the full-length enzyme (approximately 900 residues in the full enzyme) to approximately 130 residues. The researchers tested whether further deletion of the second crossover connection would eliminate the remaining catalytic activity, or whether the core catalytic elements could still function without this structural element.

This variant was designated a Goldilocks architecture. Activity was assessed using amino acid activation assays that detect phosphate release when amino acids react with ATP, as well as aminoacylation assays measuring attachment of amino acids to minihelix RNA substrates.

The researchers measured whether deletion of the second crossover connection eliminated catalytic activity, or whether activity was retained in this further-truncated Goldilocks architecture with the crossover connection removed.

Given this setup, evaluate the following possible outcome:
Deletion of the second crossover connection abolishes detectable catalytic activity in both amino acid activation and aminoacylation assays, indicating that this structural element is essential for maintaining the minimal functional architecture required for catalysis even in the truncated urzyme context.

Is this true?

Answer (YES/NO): NO